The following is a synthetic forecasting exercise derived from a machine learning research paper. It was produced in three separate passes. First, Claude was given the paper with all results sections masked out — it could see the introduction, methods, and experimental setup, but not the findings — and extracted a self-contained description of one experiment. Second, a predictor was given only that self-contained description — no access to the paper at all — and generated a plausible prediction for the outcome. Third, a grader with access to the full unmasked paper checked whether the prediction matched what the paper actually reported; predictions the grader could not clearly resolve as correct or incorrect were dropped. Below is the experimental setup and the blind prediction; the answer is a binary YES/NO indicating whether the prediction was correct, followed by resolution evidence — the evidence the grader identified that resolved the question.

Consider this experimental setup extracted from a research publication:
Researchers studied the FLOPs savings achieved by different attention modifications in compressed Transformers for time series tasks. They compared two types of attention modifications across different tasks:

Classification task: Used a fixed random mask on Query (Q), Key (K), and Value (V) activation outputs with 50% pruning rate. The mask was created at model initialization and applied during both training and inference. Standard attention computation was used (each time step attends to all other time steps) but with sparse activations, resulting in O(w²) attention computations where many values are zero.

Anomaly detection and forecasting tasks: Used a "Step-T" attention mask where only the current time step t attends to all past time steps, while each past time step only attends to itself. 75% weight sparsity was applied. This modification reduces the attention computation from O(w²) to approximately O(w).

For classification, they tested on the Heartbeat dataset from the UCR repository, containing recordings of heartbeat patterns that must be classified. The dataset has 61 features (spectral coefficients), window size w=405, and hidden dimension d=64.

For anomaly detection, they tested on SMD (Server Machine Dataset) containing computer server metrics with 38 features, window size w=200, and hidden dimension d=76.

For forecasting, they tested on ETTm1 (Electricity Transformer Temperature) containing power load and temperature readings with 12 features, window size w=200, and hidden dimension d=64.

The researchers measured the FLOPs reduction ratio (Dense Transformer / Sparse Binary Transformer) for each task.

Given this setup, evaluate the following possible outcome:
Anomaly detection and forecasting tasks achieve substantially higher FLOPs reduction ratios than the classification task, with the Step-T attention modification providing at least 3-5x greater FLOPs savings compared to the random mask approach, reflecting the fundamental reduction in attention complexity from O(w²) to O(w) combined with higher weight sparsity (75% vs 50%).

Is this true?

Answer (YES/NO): NO